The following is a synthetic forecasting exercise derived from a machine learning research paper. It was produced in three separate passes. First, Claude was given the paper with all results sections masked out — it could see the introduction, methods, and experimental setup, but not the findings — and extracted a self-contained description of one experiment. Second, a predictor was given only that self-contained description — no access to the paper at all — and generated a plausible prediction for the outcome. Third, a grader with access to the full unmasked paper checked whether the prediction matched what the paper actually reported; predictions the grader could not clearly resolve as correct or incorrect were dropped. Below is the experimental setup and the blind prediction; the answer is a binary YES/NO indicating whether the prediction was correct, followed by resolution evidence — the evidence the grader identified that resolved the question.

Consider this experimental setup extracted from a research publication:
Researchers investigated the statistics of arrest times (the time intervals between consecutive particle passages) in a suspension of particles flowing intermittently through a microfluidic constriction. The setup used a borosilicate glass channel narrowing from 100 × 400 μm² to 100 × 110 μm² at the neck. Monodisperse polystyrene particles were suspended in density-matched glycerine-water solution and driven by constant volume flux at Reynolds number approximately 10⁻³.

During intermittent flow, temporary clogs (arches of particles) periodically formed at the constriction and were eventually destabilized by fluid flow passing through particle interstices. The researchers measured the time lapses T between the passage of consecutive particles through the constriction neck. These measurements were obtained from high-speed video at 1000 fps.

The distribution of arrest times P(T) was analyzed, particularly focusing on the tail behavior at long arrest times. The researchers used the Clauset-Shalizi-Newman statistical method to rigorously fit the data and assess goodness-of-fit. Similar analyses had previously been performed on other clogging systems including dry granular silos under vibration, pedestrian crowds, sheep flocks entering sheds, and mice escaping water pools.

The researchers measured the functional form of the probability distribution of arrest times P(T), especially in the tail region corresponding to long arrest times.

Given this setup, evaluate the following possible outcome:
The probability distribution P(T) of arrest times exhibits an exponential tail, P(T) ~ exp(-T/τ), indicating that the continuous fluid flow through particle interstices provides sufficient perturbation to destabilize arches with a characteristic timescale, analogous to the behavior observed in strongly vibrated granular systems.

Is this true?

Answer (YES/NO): NO